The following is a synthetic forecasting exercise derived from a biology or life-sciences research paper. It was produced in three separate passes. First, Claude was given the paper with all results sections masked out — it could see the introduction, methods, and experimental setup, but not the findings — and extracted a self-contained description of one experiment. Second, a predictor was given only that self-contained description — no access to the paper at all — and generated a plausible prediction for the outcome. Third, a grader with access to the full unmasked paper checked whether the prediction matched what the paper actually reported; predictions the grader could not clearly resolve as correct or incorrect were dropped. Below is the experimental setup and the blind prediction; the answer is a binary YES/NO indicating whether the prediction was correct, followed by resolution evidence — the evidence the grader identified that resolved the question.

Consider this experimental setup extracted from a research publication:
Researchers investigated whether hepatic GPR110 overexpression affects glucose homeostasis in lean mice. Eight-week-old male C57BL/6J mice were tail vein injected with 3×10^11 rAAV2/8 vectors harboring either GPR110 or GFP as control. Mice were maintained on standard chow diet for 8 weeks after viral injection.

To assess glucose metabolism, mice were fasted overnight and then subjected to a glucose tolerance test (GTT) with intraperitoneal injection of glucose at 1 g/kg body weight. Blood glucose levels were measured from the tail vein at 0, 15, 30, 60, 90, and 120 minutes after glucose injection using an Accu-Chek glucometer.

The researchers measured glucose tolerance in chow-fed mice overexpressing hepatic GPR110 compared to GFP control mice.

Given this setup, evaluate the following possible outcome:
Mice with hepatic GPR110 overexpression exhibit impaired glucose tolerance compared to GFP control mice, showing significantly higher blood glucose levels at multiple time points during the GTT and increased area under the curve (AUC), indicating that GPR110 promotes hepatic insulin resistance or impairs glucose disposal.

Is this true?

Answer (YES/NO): NO